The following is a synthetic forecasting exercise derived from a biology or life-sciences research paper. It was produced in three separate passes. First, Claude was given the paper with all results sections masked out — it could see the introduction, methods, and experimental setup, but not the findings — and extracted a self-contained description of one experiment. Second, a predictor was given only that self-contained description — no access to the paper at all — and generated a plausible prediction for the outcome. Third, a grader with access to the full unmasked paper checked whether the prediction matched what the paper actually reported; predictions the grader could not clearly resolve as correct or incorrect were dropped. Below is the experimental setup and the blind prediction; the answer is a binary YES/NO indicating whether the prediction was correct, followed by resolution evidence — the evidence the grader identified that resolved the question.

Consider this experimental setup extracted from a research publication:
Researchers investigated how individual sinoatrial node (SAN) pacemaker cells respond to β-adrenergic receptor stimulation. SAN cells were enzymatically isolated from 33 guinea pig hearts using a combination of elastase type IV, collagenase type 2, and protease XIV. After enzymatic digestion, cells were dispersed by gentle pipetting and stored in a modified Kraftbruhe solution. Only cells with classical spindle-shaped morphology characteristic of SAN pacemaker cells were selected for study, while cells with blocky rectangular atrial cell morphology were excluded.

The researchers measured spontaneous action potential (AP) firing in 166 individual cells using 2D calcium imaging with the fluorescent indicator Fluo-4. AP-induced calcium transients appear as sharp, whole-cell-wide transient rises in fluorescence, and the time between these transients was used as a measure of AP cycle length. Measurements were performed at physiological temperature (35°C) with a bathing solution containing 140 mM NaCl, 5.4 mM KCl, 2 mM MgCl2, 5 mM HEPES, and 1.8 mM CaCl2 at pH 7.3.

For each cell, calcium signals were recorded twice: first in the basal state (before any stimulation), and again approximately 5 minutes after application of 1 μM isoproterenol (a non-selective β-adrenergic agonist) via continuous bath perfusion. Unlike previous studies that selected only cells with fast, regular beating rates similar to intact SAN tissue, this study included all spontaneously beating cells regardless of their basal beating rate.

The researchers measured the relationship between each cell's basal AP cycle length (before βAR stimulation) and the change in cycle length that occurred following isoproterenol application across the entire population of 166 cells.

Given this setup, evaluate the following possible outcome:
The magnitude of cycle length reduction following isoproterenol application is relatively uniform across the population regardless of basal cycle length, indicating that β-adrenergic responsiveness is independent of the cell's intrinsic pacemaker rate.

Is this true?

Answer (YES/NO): NO